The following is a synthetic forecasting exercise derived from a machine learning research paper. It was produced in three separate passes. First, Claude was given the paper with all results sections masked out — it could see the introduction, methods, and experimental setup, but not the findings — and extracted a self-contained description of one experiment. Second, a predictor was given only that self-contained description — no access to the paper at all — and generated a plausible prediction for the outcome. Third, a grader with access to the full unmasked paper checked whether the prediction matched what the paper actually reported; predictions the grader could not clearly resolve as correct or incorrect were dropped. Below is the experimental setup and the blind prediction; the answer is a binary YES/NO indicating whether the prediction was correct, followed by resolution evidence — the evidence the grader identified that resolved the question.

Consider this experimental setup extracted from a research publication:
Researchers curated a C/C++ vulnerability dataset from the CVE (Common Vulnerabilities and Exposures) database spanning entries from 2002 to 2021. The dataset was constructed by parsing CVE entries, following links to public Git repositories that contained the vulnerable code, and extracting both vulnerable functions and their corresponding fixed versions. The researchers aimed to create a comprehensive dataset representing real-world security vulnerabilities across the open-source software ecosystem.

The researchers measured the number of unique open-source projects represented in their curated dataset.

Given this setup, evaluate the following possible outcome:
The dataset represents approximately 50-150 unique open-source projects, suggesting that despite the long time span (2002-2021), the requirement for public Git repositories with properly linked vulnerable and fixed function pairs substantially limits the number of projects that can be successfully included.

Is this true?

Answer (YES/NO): NO